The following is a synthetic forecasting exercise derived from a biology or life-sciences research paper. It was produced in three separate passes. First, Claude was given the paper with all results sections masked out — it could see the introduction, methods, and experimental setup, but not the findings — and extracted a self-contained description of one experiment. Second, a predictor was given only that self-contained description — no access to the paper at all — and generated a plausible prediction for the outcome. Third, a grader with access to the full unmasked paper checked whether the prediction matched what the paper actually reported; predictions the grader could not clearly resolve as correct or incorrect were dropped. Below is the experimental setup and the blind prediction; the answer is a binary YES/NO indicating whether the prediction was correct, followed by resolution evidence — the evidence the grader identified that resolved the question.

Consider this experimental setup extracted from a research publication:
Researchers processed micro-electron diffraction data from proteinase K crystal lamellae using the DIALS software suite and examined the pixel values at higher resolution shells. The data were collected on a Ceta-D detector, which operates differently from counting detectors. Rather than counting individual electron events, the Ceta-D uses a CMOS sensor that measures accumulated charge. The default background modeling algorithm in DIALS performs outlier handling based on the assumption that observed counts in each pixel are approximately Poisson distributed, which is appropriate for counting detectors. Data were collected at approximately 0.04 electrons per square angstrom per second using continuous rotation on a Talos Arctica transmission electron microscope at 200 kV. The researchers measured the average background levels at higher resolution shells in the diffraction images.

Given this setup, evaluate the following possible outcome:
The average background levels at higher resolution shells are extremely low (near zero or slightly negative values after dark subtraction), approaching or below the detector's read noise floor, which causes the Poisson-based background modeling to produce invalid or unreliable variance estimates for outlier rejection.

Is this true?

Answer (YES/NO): YES